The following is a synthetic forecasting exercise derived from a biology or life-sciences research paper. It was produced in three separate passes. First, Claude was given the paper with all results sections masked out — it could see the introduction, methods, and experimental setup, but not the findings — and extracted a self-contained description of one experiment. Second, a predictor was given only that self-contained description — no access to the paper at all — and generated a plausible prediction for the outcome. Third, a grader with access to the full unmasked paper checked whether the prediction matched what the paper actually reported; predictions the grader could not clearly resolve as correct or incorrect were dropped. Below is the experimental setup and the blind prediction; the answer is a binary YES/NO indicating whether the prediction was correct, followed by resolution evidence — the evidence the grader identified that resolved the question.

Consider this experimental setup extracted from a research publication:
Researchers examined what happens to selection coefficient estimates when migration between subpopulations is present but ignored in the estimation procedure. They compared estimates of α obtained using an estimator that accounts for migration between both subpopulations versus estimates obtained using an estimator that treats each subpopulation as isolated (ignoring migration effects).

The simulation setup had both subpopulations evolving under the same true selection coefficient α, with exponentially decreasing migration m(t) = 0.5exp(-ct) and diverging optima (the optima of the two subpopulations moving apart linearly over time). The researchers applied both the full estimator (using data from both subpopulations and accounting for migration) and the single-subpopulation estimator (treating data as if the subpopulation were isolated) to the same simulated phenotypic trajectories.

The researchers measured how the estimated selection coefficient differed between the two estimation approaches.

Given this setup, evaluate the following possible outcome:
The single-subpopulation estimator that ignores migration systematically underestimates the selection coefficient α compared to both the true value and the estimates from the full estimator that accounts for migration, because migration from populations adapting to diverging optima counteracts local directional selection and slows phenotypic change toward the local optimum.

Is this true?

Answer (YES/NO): YES